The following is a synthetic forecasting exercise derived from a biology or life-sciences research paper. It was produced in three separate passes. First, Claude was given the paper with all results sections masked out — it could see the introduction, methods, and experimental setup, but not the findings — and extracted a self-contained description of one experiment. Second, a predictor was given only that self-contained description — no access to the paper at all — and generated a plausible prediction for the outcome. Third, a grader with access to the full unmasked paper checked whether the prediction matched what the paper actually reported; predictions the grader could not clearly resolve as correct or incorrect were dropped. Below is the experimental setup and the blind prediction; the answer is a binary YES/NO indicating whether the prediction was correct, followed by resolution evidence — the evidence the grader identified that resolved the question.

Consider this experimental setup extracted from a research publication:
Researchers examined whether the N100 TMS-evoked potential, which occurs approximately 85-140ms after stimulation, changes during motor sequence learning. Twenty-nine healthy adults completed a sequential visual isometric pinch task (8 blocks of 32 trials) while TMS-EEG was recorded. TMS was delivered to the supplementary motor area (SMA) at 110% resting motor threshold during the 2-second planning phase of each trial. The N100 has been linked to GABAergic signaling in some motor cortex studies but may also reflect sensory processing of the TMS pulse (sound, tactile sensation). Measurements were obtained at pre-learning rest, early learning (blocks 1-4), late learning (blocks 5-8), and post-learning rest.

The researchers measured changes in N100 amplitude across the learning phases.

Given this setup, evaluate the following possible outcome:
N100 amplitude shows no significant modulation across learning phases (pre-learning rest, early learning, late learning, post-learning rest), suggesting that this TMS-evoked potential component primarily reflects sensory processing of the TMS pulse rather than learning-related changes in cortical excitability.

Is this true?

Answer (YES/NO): NO